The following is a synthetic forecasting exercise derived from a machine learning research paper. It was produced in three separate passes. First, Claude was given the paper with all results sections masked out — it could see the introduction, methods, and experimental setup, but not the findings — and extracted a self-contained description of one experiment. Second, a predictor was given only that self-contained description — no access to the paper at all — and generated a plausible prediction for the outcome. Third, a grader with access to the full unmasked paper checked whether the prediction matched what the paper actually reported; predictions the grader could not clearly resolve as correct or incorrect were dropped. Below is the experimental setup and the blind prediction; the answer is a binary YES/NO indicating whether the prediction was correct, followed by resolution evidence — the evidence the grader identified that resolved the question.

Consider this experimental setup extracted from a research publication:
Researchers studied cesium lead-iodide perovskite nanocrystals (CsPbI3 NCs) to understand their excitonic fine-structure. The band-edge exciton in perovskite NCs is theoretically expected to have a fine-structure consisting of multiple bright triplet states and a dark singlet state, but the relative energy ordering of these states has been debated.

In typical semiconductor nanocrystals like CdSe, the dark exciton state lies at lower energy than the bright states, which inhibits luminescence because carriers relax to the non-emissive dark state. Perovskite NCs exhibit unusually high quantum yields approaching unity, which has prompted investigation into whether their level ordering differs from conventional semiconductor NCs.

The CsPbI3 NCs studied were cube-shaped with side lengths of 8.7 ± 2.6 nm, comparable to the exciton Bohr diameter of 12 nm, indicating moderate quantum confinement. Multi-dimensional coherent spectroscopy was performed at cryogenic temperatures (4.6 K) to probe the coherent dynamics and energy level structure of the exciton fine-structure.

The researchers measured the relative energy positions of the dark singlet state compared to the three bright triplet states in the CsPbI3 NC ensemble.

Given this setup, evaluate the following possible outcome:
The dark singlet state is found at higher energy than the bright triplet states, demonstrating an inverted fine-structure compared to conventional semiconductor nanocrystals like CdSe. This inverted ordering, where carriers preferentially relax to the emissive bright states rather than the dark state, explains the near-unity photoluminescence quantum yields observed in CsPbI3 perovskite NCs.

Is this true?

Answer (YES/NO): NO